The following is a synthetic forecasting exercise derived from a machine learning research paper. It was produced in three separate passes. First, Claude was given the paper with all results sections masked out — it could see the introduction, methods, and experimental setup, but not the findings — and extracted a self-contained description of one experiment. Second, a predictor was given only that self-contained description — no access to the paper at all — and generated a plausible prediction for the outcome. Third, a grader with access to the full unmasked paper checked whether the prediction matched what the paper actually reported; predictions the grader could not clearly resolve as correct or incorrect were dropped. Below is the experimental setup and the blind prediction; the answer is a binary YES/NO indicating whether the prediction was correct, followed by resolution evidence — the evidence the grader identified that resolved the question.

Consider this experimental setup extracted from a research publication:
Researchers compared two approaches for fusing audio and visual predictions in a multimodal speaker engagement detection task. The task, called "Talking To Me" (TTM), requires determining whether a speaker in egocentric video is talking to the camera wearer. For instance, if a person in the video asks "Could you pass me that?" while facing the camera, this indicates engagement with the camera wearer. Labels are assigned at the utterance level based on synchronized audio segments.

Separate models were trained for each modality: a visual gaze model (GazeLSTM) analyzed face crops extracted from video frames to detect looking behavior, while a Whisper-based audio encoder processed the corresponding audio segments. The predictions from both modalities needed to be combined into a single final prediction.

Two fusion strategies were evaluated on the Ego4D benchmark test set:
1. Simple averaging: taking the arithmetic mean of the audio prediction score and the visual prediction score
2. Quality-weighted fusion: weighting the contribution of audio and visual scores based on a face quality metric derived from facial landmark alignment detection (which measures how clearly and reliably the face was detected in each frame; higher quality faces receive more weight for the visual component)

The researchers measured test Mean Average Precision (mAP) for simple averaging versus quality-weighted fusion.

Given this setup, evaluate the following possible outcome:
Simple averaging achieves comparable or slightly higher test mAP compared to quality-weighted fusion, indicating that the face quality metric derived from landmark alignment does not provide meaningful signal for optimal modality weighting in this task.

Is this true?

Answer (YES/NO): NO